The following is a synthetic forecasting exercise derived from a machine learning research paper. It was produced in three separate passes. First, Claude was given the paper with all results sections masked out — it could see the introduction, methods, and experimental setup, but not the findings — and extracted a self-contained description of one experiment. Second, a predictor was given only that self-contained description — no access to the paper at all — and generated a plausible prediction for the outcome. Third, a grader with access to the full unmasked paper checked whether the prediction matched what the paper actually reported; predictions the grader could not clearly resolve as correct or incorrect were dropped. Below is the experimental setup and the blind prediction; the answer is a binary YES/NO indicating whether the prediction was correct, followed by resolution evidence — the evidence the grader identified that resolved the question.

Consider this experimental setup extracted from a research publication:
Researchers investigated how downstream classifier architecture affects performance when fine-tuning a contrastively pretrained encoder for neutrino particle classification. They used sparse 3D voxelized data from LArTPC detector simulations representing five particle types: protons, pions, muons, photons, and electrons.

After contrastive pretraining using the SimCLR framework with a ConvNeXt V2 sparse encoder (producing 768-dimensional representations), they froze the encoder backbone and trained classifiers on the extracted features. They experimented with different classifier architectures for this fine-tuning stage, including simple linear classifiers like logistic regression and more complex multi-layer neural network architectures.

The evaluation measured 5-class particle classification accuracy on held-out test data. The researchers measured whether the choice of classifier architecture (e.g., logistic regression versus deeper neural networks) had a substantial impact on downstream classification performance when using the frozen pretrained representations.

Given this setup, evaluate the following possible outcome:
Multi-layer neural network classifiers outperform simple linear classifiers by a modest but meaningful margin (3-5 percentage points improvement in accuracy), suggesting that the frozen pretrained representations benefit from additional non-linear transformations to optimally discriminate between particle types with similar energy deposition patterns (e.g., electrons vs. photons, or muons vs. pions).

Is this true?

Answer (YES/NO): NO